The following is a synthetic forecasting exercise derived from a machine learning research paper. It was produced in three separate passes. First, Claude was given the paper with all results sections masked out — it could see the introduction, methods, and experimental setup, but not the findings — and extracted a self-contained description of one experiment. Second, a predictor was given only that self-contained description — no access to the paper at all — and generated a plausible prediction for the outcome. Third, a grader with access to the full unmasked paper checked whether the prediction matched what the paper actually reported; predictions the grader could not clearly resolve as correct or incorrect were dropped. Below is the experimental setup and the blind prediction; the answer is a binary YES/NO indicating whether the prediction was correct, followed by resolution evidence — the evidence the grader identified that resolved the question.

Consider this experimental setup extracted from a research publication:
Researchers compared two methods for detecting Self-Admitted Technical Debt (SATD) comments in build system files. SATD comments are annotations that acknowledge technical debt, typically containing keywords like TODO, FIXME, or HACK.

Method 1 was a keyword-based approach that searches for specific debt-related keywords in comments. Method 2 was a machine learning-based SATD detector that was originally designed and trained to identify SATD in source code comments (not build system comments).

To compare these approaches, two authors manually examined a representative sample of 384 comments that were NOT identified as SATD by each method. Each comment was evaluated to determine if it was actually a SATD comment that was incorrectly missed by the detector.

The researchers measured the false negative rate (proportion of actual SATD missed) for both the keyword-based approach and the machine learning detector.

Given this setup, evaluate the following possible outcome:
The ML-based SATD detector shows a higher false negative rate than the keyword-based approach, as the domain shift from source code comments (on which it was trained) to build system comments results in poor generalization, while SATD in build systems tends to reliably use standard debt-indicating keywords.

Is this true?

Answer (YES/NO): YES